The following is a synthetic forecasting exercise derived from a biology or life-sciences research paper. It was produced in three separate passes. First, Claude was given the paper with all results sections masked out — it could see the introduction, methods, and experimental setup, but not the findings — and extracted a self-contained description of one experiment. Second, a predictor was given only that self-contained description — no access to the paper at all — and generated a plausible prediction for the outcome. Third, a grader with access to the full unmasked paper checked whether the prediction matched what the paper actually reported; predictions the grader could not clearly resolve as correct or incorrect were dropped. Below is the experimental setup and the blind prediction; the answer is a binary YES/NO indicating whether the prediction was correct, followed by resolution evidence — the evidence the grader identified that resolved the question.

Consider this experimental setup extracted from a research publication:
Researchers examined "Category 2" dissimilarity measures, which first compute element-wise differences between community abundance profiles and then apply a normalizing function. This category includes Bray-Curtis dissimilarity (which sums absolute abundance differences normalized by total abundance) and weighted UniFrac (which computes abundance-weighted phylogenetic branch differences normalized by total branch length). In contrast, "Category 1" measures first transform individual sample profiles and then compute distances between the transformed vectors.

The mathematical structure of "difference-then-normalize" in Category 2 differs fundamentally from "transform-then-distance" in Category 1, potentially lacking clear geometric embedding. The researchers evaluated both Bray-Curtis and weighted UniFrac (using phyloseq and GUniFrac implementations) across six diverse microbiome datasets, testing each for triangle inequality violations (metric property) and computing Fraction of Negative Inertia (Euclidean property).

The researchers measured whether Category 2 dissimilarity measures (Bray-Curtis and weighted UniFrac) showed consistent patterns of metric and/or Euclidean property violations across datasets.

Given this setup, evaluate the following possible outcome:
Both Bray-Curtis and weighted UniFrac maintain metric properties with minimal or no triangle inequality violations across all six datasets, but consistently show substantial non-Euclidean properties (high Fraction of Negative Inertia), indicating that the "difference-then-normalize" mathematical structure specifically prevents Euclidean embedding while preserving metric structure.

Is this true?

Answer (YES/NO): NO